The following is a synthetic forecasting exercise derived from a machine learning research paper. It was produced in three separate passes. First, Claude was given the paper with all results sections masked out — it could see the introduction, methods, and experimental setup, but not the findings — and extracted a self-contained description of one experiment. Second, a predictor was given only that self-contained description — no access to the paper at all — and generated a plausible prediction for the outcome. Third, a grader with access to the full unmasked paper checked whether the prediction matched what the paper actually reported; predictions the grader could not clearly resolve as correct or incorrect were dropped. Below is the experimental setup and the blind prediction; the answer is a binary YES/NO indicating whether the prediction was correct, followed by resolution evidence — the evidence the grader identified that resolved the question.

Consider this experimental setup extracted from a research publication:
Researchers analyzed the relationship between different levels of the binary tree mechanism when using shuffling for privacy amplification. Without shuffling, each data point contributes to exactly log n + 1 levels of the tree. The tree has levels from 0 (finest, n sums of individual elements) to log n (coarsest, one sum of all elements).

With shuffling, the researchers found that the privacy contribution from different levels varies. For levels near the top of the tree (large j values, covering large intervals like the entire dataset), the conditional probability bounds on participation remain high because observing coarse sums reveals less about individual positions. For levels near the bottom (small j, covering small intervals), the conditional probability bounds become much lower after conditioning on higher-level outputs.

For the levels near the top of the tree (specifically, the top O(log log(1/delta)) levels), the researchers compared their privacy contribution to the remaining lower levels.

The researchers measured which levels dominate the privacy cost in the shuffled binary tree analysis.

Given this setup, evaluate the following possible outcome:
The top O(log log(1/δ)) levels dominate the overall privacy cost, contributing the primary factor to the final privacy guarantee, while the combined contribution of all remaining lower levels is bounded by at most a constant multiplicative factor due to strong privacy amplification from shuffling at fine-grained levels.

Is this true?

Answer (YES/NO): YES